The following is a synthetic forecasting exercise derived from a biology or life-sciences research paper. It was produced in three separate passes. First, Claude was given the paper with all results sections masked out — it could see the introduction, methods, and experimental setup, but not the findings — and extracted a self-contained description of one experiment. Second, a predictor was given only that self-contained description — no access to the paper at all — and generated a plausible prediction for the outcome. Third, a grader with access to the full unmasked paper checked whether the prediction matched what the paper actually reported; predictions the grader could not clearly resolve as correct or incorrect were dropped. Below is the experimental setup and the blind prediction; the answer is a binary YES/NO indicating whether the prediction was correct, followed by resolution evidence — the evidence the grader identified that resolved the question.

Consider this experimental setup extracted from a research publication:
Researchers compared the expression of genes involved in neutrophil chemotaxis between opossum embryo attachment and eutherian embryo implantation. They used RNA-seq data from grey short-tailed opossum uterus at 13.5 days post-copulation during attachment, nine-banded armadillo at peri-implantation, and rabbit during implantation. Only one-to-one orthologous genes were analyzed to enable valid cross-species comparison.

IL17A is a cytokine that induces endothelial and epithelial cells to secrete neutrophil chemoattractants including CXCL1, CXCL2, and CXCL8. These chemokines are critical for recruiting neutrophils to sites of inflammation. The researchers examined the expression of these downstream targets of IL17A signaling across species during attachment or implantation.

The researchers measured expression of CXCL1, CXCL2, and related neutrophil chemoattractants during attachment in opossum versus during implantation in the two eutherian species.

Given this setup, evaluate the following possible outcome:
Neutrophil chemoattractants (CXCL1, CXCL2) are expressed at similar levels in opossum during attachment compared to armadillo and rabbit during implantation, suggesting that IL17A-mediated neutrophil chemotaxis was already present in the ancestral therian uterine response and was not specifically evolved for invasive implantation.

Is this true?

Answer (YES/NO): NO